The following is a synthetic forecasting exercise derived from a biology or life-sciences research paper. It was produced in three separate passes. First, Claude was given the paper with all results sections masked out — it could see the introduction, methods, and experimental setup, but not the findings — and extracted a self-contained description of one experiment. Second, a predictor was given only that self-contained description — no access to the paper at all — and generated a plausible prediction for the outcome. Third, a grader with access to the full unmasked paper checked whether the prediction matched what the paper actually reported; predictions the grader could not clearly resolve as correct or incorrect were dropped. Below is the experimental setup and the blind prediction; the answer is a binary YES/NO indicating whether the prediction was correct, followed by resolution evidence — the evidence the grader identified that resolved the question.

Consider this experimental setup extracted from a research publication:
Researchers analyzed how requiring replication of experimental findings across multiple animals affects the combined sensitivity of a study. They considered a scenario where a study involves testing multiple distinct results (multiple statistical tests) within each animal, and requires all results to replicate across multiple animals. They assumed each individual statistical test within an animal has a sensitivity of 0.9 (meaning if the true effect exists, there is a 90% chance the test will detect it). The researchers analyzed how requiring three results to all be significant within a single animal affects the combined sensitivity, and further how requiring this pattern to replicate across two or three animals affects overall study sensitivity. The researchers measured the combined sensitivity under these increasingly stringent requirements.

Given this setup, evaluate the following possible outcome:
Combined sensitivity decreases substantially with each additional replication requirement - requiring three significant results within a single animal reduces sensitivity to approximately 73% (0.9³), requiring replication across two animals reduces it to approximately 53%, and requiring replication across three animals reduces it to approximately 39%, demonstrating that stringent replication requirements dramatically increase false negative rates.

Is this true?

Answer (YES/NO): YES